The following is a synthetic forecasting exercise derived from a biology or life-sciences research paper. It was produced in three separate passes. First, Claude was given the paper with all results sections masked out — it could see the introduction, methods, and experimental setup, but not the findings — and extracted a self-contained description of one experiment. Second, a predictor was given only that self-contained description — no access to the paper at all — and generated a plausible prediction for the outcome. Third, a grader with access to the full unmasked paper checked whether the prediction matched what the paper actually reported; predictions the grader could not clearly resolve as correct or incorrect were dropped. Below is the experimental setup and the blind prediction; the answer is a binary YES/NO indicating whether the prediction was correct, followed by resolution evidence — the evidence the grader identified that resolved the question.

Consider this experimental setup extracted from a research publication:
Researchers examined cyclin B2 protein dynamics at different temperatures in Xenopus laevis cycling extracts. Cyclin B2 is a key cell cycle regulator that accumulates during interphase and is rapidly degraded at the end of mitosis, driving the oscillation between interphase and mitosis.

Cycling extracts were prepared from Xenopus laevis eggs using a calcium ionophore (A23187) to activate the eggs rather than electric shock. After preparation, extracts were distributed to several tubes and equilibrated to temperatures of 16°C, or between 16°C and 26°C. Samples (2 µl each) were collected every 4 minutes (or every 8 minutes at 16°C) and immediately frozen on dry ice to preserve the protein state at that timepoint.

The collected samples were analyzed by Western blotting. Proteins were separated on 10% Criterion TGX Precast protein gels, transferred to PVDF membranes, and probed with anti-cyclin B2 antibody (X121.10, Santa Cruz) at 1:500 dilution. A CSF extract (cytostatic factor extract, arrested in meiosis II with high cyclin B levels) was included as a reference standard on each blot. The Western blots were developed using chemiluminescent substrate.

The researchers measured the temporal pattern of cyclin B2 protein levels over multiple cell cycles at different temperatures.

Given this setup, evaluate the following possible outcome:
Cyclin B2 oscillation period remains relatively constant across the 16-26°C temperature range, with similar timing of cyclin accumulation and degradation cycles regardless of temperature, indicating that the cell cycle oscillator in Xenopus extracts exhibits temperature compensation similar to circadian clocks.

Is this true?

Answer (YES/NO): NO